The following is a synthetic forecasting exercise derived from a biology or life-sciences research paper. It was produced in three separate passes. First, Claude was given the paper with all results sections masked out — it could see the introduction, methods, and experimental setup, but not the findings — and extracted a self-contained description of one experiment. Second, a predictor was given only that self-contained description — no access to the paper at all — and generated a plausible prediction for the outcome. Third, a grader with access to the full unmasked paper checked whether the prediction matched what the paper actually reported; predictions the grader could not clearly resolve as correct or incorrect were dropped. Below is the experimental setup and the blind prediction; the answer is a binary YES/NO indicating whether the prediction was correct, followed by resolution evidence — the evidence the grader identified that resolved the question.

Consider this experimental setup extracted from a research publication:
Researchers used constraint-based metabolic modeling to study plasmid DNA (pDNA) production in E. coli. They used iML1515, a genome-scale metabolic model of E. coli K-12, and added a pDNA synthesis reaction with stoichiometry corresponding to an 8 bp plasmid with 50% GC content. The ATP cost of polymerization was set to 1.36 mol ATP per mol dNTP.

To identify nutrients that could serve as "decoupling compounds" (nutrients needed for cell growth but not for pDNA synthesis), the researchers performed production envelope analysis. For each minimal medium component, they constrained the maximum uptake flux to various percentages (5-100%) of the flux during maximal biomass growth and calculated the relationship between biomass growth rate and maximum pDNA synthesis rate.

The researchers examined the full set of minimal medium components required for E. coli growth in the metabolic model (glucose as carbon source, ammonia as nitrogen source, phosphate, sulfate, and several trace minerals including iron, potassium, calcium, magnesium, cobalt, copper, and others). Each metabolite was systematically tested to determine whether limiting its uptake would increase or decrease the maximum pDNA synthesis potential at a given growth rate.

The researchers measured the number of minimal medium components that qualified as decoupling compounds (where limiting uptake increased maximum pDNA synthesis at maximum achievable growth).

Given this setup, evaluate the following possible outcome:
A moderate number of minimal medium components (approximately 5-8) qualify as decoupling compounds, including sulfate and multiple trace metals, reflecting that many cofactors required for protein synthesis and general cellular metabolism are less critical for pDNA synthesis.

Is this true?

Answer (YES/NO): NO